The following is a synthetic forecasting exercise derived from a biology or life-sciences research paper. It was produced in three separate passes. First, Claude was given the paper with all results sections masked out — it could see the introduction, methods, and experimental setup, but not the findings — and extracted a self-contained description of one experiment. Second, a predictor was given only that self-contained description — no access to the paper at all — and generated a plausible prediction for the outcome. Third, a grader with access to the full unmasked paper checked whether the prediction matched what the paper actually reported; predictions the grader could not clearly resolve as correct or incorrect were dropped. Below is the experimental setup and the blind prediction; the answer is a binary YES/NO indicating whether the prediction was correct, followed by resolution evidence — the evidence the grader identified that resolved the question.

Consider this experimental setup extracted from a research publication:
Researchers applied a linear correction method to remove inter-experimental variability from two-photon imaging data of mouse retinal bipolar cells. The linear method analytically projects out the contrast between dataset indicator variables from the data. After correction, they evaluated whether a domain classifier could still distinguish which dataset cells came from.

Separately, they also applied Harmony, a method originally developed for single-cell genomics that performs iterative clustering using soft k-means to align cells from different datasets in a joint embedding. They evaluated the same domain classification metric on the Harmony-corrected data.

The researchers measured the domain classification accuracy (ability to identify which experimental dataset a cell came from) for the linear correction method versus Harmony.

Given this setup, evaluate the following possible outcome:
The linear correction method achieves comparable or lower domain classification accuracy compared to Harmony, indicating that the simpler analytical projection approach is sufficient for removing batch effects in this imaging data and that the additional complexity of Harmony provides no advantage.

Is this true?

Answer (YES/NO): YES